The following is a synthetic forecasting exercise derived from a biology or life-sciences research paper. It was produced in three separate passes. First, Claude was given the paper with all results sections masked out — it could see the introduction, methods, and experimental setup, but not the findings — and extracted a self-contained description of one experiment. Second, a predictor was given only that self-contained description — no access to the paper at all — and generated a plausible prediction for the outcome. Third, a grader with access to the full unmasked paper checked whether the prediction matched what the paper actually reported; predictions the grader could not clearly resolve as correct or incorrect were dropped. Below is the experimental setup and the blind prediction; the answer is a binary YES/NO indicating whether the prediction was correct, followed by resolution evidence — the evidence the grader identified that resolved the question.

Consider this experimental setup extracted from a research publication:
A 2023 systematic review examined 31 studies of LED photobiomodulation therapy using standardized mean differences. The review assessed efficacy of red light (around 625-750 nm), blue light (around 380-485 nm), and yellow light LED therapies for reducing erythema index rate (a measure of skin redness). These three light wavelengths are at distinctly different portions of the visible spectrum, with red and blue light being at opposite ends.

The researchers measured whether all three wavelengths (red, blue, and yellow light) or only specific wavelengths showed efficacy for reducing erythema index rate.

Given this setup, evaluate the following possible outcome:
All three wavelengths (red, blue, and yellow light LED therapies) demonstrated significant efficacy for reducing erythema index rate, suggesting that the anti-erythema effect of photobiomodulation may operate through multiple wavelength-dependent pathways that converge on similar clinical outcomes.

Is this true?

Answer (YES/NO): YES